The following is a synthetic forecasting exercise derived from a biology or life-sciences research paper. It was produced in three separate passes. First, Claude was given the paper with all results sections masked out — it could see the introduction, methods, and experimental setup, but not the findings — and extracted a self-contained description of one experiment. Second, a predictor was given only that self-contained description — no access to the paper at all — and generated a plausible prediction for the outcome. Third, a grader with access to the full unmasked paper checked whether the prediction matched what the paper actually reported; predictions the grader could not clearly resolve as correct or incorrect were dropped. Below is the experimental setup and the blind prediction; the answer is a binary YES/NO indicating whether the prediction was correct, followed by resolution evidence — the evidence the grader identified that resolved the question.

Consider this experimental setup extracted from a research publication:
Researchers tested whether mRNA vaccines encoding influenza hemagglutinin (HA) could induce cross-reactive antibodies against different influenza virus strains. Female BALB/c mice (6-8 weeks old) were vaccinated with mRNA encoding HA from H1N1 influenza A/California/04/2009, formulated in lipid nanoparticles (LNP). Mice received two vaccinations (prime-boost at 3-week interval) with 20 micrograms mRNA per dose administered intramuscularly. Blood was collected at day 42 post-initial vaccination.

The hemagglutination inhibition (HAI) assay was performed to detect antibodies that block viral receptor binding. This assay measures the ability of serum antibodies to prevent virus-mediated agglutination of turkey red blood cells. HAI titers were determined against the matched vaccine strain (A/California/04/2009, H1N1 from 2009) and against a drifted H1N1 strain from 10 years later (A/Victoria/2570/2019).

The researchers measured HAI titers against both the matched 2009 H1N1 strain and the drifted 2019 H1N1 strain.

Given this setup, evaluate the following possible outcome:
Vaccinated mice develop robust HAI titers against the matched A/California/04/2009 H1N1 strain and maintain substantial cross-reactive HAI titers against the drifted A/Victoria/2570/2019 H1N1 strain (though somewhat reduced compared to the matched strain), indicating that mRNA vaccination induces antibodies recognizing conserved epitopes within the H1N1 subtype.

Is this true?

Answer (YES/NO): YES